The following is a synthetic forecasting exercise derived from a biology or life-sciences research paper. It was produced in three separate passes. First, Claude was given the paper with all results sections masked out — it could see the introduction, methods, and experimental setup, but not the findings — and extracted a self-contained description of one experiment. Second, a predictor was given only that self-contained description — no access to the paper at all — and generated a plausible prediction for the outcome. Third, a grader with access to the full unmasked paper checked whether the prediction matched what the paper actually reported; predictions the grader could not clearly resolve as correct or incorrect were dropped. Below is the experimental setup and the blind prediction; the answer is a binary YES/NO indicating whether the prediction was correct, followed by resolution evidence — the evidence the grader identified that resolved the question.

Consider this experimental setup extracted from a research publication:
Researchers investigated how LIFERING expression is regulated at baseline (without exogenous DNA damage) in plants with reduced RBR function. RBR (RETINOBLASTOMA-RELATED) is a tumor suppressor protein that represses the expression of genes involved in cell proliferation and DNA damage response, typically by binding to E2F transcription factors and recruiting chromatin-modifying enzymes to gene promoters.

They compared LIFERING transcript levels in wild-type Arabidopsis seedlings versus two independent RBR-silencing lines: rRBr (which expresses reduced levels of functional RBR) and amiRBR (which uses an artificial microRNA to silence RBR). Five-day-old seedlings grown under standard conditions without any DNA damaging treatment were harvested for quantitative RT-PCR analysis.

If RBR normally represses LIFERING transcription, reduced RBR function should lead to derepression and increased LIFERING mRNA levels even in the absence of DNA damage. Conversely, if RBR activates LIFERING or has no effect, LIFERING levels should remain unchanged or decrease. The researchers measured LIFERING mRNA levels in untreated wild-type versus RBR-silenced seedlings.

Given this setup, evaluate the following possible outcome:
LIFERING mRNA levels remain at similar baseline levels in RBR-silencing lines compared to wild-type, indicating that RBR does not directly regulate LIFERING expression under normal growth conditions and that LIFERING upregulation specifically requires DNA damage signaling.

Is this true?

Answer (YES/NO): NO